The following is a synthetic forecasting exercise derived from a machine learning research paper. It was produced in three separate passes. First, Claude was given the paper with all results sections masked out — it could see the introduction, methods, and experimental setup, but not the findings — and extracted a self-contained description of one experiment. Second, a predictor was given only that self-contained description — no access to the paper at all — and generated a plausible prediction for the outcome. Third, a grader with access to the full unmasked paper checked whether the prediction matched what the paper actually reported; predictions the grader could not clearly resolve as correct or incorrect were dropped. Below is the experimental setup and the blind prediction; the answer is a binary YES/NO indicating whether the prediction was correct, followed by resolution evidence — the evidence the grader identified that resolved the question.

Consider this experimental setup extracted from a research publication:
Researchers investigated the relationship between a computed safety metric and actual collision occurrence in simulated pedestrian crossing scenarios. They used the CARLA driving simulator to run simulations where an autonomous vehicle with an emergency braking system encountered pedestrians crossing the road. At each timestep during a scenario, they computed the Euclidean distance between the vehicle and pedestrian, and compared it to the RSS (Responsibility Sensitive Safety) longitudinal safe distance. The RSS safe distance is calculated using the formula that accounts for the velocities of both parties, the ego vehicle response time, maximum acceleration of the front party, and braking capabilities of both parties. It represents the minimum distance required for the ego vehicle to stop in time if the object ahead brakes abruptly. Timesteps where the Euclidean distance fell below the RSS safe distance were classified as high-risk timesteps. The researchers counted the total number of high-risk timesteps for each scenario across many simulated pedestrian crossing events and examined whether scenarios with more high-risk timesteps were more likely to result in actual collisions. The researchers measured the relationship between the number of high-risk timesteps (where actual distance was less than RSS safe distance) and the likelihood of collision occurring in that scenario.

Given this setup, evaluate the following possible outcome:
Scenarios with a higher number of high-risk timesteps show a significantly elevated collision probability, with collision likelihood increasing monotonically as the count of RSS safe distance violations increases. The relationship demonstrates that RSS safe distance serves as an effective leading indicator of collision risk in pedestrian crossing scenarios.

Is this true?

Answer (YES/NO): YES